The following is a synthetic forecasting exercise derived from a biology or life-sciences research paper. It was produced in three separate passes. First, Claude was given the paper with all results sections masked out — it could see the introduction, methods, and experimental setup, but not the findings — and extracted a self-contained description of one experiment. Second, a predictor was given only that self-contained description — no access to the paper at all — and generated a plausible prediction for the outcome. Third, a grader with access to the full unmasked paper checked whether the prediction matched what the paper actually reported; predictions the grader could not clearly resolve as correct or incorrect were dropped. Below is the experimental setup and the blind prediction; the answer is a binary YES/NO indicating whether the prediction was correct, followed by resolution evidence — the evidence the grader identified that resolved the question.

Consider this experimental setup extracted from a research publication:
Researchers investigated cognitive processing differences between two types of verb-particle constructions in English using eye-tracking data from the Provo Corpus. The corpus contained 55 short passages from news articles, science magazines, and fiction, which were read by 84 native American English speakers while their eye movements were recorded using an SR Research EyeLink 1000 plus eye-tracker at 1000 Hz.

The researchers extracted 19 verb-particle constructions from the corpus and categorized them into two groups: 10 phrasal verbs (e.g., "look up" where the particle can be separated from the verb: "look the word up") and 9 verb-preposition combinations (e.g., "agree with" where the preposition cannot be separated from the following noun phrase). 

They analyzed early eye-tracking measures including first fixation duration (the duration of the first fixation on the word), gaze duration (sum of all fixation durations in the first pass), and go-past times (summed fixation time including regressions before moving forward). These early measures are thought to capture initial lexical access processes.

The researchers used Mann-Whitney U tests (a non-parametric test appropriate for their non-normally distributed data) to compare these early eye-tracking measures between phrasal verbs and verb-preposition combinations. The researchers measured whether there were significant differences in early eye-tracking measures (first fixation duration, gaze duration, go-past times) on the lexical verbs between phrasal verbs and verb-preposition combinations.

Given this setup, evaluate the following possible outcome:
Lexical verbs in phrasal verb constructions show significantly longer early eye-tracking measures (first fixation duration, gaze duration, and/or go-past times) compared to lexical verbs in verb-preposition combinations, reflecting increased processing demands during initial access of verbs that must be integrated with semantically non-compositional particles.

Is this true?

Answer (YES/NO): NO